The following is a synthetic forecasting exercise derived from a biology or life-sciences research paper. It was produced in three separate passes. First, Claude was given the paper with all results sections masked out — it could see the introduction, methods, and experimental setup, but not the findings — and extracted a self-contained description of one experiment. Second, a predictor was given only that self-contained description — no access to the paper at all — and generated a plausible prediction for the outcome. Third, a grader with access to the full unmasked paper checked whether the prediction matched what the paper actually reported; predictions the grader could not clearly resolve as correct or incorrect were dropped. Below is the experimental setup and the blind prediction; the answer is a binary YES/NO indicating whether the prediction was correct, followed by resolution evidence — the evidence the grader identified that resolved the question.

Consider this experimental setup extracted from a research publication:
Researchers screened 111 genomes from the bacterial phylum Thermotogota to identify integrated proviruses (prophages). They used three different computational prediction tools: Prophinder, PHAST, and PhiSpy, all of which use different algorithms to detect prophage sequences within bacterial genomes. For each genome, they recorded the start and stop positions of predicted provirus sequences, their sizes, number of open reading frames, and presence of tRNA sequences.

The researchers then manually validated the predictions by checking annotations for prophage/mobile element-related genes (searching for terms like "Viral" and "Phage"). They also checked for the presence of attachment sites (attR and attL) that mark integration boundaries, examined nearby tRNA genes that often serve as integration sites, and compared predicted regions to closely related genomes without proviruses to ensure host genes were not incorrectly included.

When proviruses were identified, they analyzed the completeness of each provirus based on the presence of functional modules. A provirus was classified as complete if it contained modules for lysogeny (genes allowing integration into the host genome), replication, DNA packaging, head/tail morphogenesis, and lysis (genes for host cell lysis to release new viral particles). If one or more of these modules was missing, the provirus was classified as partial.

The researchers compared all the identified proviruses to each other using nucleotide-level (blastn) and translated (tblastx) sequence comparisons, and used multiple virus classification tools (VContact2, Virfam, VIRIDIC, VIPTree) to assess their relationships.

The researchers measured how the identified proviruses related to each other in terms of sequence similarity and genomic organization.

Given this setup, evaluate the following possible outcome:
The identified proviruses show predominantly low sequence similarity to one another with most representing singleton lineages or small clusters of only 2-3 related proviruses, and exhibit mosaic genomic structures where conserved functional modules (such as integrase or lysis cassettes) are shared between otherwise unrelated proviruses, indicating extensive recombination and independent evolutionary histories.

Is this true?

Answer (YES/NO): NO